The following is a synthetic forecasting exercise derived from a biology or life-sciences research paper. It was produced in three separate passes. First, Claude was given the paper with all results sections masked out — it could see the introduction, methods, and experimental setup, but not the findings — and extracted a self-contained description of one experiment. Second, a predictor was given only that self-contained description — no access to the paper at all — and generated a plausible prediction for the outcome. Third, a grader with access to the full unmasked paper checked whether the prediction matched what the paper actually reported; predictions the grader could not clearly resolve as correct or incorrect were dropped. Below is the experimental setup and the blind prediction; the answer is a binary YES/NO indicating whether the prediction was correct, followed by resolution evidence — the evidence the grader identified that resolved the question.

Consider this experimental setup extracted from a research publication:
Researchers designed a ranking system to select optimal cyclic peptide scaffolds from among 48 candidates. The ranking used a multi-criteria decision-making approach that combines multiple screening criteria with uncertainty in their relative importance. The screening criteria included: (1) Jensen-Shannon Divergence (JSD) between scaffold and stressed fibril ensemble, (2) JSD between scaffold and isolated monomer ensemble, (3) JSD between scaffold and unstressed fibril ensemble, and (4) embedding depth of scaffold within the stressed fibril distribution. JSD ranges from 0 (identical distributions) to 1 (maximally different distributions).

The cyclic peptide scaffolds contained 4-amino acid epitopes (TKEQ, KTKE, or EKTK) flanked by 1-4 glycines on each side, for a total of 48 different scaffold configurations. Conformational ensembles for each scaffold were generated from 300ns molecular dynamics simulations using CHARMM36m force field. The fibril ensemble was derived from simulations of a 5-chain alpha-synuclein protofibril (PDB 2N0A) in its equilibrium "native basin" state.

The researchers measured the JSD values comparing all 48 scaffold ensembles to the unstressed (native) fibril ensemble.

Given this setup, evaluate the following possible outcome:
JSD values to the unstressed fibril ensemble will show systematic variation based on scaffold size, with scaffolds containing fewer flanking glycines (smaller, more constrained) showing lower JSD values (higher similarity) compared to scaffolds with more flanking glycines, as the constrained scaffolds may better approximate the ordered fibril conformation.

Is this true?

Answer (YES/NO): NO